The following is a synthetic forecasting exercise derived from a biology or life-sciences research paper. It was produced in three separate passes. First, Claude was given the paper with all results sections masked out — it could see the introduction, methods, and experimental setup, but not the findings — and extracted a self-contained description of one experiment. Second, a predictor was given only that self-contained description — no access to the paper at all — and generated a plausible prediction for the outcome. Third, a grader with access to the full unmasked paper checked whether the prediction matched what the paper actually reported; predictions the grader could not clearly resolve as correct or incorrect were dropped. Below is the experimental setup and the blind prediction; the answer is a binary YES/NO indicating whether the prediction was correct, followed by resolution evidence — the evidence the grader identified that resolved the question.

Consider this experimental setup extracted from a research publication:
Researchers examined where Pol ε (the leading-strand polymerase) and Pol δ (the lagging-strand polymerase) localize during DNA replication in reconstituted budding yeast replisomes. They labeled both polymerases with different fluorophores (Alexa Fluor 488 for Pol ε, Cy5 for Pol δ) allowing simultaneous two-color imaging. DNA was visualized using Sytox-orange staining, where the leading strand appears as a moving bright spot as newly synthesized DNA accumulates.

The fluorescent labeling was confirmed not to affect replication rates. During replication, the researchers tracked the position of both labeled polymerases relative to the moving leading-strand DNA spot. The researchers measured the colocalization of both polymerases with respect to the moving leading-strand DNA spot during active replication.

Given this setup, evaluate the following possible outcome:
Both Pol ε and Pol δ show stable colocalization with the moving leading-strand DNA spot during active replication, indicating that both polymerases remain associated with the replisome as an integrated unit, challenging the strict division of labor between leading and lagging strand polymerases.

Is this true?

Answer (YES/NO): NO